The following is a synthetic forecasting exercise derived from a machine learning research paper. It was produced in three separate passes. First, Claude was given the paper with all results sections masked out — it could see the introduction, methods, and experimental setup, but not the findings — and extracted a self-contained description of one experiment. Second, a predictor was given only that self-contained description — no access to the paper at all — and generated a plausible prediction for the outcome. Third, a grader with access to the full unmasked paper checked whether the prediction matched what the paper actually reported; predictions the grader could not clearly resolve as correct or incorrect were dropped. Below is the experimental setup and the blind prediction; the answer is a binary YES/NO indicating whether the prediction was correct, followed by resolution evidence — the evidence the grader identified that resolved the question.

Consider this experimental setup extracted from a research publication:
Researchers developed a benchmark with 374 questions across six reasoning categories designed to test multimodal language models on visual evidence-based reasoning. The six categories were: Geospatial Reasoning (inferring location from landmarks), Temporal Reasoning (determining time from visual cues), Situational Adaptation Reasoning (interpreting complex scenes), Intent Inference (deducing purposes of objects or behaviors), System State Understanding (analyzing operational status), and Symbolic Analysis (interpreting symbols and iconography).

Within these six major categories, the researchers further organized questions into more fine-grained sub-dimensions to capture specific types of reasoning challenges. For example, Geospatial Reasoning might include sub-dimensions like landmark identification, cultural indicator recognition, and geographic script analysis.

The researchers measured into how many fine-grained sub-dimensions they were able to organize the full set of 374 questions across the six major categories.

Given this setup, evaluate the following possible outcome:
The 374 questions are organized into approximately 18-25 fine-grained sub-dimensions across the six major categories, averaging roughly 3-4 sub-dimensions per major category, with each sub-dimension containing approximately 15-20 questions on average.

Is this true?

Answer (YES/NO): YES